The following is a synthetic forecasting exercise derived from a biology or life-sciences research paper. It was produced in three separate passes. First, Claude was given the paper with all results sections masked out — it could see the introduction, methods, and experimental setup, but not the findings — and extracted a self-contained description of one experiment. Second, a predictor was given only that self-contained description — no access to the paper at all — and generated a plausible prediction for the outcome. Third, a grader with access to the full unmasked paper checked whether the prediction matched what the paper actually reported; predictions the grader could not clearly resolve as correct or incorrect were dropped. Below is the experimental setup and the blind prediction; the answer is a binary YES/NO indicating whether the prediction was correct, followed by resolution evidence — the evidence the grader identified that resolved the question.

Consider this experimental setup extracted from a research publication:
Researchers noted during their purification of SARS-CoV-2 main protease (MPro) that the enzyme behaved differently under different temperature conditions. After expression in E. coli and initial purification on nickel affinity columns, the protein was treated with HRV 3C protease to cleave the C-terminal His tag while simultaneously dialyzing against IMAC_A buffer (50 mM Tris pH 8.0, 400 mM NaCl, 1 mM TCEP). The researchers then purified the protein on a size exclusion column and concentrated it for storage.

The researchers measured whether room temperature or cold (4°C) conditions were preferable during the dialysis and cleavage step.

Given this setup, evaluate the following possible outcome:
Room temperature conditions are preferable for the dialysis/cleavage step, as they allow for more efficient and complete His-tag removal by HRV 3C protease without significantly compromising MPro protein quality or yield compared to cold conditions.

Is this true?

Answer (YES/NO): NO